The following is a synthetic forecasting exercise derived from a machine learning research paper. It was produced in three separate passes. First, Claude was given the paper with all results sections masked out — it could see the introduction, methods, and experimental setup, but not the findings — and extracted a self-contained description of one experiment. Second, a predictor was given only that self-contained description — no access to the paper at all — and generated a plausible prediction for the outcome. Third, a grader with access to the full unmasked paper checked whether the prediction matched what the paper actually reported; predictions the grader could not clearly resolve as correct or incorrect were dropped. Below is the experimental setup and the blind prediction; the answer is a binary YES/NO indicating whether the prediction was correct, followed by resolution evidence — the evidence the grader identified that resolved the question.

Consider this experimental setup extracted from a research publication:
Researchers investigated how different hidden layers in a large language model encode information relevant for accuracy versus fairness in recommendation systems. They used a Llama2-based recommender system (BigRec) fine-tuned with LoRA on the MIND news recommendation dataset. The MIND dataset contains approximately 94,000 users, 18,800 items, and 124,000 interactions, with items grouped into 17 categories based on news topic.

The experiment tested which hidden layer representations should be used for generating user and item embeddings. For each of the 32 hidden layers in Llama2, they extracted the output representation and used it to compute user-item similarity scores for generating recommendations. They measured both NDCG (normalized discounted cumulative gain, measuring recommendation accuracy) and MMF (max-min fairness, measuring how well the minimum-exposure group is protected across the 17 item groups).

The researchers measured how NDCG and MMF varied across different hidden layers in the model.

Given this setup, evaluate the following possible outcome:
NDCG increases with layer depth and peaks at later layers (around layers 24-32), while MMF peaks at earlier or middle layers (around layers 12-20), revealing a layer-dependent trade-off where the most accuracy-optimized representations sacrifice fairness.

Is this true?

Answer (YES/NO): NO